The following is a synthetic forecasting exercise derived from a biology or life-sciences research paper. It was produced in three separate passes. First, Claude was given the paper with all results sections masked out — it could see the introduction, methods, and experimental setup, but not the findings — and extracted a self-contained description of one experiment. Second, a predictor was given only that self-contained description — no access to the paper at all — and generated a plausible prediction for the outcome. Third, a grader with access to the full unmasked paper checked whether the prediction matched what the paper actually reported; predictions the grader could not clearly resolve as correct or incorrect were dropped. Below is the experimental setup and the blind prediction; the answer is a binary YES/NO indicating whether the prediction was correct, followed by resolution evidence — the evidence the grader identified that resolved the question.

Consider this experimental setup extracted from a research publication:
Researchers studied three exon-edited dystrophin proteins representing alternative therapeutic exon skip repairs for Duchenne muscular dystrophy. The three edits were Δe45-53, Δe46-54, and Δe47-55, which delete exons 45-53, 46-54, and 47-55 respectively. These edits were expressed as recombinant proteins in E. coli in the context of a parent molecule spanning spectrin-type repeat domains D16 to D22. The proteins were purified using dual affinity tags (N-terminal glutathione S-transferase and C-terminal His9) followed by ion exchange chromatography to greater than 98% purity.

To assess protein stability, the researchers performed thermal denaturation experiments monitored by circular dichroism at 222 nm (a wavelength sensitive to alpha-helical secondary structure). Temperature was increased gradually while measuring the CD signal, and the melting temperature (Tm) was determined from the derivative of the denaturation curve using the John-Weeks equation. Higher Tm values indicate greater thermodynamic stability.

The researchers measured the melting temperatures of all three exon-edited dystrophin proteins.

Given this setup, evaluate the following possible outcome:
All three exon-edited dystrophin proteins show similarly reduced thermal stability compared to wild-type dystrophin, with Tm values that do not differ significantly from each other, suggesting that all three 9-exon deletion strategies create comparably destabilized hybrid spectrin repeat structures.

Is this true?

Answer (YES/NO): NO